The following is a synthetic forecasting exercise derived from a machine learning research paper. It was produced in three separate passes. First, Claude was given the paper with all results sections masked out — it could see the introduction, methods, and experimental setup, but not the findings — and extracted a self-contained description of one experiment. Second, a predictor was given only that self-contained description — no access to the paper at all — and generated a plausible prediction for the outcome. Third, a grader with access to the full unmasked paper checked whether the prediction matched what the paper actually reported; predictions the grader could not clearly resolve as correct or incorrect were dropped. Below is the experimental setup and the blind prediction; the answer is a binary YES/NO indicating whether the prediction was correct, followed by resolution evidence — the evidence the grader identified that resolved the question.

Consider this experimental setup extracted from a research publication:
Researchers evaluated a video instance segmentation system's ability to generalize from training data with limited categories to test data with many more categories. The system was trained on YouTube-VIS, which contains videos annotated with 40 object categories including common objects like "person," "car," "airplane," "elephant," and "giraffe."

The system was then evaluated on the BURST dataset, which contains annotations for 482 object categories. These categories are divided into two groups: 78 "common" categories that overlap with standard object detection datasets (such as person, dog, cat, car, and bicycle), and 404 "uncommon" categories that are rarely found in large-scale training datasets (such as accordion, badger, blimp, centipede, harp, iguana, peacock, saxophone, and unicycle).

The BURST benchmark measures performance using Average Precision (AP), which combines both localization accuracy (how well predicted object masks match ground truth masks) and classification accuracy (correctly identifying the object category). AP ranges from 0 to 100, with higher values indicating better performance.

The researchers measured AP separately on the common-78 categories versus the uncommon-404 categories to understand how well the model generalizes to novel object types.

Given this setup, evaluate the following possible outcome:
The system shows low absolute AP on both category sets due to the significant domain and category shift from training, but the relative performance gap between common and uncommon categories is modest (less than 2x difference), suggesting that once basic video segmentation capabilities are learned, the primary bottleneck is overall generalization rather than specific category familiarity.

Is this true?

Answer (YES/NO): NO